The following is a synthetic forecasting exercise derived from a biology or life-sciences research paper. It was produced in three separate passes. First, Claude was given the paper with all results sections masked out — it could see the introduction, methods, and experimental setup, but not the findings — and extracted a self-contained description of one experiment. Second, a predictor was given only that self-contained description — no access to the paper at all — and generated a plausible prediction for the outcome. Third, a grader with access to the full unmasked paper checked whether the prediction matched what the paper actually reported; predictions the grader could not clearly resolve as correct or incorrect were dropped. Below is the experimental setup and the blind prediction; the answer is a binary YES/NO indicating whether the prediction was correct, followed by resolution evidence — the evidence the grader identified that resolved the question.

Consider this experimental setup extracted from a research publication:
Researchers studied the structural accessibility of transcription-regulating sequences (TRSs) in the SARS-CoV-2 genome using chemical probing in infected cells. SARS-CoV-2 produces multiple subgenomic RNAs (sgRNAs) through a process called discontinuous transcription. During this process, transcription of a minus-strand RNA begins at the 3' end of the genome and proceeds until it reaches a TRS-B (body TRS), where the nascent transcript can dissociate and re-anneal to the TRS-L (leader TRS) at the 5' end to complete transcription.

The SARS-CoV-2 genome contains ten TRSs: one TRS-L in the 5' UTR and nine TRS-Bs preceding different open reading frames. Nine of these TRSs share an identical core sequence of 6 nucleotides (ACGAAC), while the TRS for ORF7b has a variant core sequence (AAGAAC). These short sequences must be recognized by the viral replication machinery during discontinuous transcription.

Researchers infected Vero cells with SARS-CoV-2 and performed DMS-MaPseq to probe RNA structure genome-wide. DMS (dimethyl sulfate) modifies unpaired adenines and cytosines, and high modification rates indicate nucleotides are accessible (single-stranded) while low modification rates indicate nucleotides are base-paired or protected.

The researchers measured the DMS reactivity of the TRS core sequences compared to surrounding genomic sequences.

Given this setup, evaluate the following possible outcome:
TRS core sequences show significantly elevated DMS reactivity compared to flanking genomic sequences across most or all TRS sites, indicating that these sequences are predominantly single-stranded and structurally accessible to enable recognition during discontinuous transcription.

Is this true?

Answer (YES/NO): NO